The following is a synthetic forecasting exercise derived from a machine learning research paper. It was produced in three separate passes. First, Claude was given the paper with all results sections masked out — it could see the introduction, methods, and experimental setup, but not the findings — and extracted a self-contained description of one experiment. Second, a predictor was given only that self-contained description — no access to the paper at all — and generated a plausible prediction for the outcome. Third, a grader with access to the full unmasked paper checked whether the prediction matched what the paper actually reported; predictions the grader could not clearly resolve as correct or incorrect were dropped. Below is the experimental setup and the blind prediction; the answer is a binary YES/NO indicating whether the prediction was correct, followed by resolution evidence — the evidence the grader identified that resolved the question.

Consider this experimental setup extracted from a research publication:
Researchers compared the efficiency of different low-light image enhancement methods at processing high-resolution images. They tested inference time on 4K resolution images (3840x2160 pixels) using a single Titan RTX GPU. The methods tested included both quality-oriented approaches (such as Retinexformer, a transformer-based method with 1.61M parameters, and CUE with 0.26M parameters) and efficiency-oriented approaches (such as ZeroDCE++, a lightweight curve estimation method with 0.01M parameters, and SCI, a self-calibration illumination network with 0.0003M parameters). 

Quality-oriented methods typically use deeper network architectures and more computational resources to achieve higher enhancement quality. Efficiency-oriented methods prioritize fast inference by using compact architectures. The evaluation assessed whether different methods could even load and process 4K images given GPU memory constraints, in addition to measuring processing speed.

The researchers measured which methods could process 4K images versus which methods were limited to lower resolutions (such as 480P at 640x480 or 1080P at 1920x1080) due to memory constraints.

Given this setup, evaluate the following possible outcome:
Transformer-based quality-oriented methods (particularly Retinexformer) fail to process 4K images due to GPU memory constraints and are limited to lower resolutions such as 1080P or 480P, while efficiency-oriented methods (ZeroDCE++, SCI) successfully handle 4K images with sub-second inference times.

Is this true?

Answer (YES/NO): YES